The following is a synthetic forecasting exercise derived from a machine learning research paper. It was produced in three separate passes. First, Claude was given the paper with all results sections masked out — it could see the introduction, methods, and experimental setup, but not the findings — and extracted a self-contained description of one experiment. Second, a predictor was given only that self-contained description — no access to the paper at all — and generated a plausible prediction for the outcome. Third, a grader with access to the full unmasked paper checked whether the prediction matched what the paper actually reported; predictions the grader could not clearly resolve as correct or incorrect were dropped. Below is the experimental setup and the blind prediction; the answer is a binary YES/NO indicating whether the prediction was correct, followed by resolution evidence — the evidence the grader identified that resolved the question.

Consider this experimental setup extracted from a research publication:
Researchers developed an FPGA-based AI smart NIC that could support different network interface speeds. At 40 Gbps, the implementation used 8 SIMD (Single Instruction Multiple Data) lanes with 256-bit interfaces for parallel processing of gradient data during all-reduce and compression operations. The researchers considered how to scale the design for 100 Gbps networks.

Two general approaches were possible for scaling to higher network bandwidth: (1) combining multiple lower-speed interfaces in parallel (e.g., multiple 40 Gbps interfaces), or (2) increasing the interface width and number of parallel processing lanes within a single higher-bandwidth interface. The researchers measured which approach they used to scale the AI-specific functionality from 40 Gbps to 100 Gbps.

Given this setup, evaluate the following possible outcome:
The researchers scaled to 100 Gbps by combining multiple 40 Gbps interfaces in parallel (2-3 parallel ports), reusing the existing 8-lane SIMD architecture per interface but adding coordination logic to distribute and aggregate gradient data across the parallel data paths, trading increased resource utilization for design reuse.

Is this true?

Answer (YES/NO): NO